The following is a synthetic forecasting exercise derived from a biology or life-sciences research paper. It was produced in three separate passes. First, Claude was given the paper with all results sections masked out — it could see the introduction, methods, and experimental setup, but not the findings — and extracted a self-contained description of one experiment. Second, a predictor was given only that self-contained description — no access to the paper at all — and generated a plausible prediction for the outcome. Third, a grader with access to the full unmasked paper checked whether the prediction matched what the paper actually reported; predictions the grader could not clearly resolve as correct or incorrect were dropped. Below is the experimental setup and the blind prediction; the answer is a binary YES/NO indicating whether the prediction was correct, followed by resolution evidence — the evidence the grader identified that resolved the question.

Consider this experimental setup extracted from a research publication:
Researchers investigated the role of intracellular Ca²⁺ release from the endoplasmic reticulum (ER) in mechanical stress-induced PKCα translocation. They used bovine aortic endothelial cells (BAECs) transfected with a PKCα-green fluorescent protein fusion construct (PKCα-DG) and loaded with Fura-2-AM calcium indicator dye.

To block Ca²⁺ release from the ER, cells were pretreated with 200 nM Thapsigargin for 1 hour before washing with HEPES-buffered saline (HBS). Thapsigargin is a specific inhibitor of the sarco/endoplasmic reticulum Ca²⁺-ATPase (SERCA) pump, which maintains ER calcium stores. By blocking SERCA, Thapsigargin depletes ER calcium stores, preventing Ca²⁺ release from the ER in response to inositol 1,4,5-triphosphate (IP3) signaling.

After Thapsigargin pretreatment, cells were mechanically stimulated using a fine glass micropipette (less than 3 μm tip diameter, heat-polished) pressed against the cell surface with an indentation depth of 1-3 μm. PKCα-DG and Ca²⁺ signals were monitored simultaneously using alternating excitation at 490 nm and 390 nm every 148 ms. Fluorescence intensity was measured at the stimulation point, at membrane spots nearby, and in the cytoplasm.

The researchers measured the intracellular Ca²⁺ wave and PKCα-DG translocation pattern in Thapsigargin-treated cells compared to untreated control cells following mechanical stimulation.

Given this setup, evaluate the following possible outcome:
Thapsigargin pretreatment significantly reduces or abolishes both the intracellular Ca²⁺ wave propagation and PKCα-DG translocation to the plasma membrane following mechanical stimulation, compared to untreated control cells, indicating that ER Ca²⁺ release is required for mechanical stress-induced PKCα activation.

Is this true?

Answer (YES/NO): NO